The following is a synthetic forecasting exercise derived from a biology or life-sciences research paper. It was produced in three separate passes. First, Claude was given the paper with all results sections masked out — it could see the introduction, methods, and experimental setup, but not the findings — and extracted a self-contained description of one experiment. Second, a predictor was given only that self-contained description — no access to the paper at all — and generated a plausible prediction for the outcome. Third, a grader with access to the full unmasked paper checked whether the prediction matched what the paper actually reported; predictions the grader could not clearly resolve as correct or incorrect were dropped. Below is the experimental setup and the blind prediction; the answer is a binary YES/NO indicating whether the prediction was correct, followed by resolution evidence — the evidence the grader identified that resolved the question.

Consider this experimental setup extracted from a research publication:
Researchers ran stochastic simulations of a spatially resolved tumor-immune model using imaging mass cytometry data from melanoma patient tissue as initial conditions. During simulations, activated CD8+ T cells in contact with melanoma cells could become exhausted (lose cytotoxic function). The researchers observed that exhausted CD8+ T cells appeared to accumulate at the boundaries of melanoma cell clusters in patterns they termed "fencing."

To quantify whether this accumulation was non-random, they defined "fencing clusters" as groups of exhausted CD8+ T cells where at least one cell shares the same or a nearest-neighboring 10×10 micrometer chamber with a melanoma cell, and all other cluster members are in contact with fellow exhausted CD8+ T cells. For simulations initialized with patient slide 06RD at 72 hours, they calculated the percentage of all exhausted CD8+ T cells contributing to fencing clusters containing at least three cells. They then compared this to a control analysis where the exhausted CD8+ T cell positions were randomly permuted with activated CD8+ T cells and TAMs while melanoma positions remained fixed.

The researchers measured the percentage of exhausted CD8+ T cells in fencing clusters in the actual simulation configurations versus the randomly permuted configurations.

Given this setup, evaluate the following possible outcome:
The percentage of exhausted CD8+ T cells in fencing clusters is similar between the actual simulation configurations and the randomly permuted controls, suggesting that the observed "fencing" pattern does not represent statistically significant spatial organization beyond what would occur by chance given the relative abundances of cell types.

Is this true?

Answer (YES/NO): NO